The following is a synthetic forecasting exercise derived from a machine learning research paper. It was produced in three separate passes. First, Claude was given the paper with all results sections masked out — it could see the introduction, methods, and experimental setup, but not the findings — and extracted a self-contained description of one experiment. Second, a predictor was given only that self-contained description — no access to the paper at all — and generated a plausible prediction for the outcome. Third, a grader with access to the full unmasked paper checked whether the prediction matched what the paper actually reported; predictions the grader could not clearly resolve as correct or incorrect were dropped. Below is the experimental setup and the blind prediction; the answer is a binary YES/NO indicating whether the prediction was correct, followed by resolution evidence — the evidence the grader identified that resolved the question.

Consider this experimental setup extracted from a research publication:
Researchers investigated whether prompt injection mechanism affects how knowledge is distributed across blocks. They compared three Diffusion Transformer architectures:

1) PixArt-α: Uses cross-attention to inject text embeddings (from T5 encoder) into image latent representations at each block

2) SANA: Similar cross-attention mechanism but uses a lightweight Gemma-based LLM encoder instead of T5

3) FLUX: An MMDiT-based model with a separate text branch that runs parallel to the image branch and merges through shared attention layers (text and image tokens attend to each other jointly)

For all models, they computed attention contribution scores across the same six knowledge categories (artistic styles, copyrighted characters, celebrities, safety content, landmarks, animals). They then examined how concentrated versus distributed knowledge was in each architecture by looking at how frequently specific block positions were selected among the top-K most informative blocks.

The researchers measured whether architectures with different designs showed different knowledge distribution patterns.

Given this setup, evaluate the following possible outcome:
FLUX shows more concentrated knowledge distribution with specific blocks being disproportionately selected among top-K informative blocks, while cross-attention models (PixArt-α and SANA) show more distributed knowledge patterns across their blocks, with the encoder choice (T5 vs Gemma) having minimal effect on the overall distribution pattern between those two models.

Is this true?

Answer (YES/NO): NO